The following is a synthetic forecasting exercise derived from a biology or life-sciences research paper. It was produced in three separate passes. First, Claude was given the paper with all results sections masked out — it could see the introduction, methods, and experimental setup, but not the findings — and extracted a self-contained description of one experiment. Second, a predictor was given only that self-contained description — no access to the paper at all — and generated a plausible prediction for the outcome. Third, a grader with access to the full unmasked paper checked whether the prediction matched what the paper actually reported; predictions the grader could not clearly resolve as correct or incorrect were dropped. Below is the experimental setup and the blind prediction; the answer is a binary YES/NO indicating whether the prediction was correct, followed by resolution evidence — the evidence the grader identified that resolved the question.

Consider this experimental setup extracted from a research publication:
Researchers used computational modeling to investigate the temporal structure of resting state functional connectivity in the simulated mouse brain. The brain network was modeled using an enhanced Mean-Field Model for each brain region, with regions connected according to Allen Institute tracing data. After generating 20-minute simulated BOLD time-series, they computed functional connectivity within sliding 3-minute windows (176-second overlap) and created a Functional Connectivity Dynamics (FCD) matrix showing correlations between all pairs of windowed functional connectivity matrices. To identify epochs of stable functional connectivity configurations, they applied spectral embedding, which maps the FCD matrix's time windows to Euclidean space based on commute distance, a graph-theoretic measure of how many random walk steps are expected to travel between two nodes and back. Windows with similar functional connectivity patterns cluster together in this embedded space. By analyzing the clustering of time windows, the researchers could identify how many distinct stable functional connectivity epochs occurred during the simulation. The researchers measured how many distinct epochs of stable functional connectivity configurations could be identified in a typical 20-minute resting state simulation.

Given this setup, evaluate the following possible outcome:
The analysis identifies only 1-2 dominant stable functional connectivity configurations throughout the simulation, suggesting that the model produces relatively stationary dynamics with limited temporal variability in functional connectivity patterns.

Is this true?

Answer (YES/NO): NO